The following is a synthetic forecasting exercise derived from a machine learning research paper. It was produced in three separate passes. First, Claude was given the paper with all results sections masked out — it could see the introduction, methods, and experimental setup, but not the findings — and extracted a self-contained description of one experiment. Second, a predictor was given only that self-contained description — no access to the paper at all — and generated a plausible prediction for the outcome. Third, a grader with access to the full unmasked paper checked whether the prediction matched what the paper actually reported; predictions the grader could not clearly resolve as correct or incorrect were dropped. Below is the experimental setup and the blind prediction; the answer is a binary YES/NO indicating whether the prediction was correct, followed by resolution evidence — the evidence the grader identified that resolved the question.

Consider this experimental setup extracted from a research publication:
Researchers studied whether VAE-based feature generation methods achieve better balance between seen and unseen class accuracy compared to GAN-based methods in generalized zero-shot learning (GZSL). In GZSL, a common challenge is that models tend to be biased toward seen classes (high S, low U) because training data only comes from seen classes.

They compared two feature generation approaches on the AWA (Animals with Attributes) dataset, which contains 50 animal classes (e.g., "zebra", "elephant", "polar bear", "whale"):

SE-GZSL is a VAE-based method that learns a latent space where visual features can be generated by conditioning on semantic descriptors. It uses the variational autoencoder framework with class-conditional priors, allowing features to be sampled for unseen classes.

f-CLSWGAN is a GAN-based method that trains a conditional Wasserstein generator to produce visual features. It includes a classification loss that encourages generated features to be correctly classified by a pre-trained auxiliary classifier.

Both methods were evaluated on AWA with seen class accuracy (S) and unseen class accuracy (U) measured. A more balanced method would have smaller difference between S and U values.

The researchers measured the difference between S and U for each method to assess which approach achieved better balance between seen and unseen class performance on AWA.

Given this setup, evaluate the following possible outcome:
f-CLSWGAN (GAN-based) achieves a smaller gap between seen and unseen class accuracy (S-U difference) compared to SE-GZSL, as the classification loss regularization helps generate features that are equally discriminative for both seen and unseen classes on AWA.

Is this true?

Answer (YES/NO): YES